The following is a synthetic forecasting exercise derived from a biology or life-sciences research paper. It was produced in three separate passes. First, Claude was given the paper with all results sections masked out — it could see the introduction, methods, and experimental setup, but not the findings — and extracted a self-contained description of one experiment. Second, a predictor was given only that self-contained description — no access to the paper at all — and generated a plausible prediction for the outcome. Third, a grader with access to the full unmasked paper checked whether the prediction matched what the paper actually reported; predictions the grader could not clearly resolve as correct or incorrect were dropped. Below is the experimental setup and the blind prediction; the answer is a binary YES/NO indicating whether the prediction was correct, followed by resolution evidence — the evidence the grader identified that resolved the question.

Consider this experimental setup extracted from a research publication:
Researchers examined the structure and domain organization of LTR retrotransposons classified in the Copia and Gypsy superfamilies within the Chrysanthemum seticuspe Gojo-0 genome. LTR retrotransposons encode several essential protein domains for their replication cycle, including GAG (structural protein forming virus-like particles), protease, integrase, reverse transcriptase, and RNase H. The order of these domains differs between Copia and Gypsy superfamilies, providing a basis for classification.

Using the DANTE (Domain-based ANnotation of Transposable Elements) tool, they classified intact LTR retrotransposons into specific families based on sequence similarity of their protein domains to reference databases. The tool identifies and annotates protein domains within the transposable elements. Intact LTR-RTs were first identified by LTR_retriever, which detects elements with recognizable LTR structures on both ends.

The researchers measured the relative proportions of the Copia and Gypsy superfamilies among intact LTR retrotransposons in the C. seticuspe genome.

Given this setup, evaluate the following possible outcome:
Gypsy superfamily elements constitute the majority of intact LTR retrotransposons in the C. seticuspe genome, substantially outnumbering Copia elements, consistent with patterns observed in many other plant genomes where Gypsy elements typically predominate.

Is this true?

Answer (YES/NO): NO